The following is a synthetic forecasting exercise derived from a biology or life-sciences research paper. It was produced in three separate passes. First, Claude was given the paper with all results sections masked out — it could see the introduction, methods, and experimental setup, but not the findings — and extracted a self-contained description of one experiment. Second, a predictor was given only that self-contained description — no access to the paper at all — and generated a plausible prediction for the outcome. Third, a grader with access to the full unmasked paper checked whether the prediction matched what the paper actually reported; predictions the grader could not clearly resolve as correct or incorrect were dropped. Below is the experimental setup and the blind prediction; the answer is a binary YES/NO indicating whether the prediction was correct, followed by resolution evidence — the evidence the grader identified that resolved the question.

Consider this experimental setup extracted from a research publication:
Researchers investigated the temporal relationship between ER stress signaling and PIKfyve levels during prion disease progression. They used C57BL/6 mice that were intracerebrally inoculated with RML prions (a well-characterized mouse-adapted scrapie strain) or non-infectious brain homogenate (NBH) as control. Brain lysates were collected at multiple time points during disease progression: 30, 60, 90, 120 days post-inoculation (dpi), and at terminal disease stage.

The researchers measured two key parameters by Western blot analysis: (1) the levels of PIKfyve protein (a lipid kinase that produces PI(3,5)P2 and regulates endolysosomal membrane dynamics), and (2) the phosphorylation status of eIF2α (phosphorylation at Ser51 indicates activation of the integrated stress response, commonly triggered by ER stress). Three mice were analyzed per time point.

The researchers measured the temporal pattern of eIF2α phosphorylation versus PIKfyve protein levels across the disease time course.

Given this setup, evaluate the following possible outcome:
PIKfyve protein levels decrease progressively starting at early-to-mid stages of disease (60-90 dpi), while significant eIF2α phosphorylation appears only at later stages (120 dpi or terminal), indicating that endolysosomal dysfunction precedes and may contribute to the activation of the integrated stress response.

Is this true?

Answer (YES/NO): NO